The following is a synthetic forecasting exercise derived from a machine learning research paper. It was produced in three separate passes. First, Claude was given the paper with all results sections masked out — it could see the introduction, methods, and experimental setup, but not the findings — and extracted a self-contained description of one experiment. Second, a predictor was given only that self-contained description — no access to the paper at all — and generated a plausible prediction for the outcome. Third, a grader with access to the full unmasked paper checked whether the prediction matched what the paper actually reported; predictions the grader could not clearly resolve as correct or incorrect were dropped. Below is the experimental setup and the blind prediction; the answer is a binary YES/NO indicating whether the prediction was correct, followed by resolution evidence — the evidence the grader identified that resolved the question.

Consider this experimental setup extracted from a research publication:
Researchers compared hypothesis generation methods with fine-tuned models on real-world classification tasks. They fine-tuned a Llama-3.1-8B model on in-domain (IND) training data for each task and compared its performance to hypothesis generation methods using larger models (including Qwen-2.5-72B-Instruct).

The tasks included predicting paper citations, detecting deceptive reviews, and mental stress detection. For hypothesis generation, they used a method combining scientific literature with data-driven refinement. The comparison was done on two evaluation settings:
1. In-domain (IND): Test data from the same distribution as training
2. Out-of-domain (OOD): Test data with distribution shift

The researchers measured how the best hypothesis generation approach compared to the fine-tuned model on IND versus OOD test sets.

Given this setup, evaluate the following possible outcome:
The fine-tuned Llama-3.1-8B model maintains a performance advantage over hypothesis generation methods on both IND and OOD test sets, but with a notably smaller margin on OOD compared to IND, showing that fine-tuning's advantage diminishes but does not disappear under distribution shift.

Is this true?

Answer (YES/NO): NO